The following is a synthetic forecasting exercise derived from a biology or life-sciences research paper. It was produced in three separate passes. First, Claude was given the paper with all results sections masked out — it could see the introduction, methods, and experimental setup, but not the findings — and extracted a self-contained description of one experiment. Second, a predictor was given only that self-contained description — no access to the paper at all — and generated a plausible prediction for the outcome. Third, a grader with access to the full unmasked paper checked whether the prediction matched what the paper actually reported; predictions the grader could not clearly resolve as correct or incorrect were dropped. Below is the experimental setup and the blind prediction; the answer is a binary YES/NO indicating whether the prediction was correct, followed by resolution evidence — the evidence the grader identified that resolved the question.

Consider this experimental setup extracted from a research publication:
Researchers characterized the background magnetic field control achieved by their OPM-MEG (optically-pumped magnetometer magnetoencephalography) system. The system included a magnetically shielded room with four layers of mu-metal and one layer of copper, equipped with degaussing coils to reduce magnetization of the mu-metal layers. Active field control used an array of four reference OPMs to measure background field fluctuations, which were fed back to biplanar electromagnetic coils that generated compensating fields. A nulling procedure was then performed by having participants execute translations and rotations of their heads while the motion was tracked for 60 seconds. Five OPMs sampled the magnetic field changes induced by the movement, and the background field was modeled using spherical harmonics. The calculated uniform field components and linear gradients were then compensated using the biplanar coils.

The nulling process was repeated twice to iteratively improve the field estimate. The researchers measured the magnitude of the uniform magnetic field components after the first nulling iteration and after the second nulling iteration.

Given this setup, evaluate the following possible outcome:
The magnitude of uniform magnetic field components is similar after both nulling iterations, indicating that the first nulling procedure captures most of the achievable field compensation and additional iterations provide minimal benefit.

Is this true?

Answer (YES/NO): NO